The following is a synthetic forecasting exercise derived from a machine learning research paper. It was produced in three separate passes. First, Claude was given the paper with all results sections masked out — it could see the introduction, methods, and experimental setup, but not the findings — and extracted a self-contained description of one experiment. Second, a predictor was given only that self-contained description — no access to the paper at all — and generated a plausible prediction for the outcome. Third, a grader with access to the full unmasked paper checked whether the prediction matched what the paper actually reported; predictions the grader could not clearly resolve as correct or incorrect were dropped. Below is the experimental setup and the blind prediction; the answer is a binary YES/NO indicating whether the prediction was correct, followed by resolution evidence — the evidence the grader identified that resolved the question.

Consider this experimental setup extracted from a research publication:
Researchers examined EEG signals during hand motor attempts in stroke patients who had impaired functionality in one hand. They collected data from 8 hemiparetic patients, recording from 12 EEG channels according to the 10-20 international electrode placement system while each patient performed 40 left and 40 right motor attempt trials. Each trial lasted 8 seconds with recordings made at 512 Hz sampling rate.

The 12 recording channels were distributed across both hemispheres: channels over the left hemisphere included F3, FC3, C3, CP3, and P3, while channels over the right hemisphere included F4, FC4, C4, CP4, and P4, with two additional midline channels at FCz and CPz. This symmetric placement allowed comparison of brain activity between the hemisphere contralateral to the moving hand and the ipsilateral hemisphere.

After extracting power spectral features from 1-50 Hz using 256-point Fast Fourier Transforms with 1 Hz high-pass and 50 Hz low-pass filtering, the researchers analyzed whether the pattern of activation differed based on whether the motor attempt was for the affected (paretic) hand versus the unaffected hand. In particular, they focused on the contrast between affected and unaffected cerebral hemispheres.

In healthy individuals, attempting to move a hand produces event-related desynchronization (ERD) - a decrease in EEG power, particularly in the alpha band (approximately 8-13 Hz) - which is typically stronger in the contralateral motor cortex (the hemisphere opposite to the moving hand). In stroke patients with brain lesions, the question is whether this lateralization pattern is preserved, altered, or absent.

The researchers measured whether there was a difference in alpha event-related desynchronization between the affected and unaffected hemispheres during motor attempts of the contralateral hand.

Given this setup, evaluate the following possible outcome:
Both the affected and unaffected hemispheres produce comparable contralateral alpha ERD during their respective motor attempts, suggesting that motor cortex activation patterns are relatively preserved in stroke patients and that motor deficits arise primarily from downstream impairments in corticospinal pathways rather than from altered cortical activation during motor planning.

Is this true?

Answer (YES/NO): NO